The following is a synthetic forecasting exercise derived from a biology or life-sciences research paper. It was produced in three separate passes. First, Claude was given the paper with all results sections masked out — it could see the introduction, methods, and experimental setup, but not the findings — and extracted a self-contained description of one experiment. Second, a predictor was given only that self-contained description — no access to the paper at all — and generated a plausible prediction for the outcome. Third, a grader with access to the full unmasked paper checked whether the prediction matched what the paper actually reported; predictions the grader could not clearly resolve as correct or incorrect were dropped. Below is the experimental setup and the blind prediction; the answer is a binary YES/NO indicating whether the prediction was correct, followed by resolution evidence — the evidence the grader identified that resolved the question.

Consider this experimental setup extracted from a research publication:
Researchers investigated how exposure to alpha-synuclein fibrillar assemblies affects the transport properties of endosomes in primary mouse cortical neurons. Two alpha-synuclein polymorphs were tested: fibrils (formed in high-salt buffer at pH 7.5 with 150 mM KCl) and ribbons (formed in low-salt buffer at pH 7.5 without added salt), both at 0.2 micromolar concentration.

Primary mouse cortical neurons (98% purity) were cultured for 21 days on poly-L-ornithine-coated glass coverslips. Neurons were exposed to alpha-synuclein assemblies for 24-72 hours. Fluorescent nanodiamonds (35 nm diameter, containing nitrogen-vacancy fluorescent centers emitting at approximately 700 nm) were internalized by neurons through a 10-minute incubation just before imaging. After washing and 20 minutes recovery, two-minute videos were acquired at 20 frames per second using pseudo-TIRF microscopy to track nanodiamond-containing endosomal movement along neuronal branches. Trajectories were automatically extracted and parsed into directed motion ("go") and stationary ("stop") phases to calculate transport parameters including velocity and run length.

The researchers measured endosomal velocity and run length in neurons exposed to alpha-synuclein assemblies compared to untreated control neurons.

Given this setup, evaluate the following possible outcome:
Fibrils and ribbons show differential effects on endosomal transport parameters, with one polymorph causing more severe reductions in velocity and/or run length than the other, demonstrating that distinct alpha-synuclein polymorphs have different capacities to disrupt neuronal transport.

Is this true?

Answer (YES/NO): NO